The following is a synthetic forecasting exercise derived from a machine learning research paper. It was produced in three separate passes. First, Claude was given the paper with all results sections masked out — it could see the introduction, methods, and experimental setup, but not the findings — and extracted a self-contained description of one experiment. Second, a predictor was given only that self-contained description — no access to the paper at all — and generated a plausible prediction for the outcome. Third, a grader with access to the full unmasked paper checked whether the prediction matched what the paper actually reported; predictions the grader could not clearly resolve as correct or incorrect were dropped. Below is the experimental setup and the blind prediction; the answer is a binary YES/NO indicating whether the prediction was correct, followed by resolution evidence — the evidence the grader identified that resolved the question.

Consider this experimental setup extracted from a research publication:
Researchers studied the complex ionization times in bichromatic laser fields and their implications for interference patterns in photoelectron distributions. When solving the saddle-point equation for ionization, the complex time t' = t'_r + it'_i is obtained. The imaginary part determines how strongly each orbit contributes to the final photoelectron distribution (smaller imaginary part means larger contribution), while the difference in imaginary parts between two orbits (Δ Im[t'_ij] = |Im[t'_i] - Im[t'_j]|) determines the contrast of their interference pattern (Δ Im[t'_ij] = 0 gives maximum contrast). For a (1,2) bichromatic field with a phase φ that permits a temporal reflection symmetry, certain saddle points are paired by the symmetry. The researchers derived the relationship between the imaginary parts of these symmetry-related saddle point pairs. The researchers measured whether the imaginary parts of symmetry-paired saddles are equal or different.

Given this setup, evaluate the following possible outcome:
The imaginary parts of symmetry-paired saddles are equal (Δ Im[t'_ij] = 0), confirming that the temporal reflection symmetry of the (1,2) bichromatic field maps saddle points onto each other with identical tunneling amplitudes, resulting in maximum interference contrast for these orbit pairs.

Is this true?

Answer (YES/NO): YES